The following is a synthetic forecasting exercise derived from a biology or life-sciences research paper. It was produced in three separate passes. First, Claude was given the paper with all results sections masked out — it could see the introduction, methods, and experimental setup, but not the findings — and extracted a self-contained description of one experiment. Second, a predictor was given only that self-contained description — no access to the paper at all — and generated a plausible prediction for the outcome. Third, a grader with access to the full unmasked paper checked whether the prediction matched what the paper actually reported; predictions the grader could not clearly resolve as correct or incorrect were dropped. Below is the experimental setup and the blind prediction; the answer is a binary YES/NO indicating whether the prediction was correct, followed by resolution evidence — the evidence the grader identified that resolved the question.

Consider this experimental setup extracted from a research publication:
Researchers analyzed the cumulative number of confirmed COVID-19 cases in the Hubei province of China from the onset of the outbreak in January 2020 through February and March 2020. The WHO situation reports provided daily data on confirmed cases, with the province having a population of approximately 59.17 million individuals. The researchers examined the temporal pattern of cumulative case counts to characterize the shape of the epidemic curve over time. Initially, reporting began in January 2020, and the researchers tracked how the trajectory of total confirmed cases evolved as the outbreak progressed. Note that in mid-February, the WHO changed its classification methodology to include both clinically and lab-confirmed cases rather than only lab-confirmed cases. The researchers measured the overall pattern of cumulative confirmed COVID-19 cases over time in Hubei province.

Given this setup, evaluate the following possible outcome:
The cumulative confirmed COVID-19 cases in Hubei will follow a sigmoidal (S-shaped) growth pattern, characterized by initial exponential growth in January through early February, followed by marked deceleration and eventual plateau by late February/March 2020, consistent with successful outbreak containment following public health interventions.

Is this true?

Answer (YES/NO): YES